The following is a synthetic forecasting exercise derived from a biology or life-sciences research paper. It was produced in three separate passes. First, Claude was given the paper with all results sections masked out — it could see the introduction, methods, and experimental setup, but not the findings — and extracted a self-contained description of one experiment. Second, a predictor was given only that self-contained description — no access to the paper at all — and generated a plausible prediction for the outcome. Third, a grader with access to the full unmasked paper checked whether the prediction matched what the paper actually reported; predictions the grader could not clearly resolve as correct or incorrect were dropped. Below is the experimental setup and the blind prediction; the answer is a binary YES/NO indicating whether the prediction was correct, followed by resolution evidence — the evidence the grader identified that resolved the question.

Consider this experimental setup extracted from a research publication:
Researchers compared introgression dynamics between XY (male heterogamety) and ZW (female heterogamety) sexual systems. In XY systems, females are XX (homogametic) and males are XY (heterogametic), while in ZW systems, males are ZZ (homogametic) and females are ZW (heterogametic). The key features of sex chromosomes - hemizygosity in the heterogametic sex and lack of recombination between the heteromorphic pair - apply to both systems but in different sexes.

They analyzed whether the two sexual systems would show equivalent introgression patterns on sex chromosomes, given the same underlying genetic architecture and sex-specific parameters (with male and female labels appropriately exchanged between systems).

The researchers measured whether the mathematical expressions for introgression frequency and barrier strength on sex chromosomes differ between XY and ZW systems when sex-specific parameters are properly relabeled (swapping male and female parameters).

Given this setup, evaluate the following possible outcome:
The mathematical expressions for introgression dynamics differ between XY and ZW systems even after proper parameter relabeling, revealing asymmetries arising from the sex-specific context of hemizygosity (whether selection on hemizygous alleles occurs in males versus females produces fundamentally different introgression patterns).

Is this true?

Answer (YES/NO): NO